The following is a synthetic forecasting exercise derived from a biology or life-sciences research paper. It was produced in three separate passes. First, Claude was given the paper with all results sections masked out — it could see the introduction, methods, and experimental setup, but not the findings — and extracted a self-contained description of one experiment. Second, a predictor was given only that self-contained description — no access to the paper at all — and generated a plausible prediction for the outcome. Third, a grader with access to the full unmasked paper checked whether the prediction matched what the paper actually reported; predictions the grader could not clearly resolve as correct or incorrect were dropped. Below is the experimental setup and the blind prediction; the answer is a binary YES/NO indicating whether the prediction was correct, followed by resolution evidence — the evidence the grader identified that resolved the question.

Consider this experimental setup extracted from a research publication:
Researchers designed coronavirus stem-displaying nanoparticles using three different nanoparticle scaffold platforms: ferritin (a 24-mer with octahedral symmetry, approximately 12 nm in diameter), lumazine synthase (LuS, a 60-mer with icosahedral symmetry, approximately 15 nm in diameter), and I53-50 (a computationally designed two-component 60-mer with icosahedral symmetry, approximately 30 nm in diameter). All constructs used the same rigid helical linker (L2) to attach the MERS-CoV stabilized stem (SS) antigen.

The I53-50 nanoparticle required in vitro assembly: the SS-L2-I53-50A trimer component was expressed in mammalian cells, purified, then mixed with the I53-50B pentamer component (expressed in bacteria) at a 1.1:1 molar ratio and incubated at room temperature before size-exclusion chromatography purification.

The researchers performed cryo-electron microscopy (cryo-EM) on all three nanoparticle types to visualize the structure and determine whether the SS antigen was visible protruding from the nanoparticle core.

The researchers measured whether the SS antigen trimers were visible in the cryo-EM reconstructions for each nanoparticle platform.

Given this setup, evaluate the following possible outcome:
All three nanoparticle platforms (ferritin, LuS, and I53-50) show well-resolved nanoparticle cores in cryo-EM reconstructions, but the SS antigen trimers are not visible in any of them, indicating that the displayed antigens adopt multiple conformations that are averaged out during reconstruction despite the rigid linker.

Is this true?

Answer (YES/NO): NO